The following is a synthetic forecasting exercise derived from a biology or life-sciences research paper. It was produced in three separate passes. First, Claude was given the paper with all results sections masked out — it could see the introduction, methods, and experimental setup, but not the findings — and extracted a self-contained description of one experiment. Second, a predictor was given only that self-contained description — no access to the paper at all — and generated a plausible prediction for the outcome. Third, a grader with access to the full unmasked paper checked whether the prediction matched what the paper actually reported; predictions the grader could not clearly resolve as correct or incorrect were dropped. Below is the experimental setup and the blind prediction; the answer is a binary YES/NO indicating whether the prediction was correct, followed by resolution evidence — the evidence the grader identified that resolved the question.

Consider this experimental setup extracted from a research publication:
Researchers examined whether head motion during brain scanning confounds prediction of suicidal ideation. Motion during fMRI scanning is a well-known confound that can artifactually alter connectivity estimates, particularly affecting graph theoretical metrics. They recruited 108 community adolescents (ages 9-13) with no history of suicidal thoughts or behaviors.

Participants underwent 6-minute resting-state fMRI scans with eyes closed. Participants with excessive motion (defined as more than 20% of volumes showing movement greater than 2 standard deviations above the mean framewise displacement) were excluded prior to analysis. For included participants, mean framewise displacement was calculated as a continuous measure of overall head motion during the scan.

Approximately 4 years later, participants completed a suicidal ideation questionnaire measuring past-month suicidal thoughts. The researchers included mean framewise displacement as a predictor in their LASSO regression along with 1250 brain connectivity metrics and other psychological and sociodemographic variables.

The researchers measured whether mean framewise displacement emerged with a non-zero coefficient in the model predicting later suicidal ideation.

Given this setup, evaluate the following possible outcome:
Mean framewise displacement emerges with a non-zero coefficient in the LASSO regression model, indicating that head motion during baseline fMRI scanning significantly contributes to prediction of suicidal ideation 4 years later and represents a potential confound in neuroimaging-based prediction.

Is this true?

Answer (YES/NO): NO